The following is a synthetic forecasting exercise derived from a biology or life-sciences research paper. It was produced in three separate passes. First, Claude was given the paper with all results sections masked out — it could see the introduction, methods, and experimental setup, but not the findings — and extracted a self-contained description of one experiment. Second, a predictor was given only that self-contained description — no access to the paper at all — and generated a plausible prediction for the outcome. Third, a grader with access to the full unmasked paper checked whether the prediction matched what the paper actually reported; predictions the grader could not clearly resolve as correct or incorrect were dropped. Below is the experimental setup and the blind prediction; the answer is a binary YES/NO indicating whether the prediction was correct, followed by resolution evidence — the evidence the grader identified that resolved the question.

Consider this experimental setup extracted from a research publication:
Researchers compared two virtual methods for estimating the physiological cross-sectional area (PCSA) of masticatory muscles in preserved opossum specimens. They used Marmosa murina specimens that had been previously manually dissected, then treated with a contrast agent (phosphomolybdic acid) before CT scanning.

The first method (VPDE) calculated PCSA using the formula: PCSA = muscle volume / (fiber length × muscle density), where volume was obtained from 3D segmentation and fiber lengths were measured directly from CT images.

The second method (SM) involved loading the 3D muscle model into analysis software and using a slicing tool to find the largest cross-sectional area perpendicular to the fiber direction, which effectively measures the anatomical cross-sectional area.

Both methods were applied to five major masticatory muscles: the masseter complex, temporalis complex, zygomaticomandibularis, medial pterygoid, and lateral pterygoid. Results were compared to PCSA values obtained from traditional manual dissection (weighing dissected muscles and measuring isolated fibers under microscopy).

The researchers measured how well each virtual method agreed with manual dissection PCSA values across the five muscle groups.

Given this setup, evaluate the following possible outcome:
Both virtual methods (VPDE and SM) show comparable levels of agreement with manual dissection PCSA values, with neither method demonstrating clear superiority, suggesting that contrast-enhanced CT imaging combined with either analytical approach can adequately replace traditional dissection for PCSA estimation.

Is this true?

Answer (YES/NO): NO